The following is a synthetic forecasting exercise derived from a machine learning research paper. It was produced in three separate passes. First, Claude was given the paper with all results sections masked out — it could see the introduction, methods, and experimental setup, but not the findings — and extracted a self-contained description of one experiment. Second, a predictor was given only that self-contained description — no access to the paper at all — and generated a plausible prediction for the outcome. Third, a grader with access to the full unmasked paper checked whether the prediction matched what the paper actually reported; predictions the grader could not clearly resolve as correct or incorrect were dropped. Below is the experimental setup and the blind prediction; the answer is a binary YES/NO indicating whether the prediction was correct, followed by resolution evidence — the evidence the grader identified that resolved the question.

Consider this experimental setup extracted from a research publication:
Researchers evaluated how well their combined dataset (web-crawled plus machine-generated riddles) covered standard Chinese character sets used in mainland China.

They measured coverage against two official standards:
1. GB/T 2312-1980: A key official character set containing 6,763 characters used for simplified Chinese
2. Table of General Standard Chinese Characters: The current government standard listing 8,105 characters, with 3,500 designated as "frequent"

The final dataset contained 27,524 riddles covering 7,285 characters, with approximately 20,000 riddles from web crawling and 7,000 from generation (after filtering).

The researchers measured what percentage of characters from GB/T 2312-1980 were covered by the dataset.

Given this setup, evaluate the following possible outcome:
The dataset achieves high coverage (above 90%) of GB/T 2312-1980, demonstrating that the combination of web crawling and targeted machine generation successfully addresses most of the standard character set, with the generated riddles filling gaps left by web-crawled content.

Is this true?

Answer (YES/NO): NO